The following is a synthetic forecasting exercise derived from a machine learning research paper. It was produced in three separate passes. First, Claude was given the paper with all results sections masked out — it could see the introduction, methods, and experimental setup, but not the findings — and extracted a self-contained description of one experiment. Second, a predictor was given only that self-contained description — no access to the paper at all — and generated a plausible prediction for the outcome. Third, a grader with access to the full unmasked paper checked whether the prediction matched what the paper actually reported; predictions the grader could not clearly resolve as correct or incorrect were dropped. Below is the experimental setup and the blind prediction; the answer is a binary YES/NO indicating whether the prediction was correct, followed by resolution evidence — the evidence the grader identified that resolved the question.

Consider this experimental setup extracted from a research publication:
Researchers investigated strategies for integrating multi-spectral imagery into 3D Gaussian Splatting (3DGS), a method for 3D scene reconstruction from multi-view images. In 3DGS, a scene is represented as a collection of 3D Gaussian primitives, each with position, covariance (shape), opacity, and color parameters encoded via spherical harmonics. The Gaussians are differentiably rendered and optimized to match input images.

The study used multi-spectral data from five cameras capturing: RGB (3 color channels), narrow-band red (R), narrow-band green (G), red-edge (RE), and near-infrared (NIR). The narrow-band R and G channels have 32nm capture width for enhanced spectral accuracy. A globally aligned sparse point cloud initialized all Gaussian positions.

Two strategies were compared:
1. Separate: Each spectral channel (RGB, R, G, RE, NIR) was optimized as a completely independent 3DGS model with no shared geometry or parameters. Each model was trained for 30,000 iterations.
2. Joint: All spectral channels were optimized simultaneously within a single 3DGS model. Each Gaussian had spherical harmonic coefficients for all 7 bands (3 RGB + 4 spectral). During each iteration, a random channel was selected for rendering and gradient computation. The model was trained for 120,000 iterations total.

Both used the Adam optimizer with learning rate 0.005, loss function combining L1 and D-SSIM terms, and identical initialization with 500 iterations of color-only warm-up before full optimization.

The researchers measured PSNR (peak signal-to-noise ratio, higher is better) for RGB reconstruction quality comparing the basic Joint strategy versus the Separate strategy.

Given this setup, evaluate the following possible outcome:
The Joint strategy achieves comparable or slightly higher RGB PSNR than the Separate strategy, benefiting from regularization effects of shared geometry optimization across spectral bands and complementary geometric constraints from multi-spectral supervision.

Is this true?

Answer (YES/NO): NO